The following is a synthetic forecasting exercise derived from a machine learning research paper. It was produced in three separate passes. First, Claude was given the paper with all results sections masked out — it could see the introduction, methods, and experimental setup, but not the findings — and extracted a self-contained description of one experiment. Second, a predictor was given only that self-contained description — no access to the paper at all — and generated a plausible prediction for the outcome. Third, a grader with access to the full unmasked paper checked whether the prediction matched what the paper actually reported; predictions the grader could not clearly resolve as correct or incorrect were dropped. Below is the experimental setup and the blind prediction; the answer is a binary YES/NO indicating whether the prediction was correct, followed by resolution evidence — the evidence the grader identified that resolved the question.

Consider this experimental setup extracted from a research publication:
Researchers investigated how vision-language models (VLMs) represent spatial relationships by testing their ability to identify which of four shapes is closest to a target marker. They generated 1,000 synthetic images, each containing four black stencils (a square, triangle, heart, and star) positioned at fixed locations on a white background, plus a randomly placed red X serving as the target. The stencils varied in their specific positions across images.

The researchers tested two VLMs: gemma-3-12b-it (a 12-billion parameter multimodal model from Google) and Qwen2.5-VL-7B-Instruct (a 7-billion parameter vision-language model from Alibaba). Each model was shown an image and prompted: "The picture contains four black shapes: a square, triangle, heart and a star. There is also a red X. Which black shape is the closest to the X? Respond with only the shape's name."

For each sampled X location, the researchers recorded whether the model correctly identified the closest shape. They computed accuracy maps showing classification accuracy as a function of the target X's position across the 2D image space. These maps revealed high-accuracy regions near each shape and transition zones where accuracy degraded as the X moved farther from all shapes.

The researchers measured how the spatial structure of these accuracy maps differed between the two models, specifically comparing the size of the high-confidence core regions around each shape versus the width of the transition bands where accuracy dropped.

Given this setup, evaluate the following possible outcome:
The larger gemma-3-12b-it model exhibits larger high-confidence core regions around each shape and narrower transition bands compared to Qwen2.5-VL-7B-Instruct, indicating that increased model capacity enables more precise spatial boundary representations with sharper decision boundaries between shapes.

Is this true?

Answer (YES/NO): NO